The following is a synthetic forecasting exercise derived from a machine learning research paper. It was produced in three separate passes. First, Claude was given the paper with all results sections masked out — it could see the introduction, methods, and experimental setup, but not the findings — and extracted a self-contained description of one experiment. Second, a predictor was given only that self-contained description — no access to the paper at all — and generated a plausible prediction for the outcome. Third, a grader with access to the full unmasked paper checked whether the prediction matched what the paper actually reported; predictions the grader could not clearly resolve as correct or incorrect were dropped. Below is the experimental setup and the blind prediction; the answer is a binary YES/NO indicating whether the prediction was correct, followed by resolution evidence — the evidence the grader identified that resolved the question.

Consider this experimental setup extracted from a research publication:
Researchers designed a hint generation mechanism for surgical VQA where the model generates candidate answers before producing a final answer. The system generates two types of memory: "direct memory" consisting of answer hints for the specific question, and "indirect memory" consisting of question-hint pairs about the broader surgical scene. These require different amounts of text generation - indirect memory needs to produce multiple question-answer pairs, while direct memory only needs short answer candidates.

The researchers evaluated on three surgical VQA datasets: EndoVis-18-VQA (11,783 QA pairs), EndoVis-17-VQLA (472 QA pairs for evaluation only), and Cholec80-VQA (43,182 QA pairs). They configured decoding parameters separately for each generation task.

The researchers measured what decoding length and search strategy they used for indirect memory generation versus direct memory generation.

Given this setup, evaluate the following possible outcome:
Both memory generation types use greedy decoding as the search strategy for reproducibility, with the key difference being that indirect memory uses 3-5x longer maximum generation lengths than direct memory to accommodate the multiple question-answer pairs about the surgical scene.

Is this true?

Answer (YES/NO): NO